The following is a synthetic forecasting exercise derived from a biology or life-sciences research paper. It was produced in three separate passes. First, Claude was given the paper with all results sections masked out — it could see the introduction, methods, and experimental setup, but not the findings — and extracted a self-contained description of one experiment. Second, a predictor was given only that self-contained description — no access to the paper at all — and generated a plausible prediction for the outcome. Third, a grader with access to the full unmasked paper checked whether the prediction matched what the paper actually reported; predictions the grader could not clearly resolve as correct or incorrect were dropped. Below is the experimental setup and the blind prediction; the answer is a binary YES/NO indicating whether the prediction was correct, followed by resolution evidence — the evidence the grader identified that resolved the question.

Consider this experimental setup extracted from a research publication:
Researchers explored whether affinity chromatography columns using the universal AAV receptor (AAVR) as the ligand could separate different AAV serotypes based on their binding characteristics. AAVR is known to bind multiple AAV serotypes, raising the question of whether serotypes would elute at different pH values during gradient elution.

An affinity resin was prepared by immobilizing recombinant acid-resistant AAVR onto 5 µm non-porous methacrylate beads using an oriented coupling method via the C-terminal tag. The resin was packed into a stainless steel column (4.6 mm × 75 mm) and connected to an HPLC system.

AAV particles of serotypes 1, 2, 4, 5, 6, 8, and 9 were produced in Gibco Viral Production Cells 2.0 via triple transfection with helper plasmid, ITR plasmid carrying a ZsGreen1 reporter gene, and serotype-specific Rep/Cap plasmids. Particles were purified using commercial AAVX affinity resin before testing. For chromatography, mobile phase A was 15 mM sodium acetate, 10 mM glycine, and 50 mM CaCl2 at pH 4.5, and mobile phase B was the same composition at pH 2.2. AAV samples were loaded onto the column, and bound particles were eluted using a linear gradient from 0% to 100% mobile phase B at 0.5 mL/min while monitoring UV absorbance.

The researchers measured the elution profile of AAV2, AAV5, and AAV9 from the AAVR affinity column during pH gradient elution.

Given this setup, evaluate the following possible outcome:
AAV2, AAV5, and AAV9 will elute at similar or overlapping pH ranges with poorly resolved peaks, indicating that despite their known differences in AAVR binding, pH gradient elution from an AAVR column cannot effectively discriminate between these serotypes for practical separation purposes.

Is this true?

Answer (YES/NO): NO